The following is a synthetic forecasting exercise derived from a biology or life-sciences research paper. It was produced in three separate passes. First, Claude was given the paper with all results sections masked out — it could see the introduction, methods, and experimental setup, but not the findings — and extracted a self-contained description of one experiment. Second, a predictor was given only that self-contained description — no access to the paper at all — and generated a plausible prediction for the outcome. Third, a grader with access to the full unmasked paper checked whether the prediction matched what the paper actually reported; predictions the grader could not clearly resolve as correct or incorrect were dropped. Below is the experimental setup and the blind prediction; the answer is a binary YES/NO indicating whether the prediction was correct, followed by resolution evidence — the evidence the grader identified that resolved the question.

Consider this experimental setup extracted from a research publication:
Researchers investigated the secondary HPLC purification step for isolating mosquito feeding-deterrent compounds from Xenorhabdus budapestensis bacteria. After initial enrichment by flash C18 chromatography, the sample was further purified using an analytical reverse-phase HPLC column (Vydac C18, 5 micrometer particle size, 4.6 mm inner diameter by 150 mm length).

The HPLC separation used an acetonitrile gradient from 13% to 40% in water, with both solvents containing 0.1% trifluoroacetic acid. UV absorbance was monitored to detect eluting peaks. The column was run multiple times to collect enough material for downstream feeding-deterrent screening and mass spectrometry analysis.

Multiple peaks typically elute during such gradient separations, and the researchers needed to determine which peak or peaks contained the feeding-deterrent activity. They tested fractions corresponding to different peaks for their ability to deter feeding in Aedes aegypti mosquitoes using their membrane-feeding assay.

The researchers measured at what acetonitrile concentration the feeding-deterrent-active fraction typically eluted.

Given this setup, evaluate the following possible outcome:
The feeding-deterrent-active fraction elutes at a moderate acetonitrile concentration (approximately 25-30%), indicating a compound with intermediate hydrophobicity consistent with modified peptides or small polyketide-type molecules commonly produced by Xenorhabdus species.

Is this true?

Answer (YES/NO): NO